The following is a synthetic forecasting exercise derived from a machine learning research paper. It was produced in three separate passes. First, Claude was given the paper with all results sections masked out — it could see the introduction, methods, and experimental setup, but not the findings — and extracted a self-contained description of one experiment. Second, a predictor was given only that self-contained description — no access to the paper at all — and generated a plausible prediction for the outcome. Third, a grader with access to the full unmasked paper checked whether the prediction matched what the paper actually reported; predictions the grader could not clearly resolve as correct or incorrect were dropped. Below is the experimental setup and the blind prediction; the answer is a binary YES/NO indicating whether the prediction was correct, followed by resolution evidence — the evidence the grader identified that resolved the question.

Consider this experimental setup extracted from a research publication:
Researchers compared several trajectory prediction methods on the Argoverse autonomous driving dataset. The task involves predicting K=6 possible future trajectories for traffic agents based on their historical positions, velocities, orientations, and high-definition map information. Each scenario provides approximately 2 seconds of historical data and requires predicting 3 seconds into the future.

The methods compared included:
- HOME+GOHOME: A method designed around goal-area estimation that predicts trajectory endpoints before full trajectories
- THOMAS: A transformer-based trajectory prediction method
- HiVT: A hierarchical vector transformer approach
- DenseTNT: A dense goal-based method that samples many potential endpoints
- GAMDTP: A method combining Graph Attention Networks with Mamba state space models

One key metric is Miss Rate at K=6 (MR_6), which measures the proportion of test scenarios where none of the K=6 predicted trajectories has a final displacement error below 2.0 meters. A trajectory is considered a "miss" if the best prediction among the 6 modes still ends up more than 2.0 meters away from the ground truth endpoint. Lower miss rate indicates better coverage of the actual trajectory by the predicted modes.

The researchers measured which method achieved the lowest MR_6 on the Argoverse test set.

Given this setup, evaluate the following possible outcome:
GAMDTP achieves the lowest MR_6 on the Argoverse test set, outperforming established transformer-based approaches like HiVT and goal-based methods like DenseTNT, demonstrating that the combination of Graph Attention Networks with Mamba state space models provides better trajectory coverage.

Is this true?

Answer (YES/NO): NO